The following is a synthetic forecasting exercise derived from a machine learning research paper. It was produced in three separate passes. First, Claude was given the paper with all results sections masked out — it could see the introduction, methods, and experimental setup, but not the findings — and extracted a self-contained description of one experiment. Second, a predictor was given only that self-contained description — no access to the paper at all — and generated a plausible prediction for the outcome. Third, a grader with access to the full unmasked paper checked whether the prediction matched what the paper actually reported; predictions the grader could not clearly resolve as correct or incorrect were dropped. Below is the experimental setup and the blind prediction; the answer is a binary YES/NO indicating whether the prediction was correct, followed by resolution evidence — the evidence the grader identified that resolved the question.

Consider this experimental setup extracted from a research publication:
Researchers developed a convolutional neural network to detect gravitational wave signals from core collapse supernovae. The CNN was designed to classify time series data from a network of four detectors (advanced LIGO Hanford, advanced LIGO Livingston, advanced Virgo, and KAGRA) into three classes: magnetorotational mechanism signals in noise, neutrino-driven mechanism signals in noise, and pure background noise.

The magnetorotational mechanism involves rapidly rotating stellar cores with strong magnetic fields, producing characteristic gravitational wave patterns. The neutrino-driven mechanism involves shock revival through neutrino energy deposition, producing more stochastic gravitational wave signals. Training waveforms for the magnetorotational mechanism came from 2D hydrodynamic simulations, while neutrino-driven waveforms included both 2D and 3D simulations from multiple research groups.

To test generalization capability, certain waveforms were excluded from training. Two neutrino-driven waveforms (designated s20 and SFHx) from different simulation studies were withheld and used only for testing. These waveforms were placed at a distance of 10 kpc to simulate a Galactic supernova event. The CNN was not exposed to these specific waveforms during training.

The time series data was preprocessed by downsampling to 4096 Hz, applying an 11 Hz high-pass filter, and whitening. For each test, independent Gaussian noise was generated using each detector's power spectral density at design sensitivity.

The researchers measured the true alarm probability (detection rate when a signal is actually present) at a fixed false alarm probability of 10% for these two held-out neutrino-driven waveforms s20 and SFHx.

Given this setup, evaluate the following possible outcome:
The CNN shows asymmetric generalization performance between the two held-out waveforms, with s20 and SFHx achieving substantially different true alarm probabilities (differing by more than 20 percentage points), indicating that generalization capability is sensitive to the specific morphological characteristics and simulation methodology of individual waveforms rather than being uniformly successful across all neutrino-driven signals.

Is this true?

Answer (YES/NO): YES